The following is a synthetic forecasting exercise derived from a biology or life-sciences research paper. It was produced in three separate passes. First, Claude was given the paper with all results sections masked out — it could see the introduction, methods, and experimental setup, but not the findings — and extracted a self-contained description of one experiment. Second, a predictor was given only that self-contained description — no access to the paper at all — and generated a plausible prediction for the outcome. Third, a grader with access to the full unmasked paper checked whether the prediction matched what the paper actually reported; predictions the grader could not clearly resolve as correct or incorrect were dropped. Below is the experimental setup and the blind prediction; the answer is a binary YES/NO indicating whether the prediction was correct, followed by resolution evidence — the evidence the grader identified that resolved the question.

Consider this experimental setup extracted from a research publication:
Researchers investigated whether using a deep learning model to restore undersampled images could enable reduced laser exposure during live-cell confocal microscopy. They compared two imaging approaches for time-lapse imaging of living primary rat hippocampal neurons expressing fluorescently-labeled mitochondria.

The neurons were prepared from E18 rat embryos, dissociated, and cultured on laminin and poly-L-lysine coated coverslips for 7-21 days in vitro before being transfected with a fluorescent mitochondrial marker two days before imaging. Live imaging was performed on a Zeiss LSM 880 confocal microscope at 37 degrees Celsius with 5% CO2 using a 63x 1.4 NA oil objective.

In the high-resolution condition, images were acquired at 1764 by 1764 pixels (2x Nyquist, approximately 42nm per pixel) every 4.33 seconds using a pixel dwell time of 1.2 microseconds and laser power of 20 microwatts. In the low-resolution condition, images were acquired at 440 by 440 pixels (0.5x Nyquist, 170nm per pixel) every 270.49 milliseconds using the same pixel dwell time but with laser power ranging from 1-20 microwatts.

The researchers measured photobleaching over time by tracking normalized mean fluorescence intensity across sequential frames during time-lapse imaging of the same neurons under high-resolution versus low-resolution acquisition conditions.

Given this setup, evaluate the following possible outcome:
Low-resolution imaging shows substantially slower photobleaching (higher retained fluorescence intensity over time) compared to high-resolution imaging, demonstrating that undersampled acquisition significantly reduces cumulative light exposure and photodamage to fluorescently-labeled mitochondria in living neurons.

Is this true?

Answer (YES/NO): YES